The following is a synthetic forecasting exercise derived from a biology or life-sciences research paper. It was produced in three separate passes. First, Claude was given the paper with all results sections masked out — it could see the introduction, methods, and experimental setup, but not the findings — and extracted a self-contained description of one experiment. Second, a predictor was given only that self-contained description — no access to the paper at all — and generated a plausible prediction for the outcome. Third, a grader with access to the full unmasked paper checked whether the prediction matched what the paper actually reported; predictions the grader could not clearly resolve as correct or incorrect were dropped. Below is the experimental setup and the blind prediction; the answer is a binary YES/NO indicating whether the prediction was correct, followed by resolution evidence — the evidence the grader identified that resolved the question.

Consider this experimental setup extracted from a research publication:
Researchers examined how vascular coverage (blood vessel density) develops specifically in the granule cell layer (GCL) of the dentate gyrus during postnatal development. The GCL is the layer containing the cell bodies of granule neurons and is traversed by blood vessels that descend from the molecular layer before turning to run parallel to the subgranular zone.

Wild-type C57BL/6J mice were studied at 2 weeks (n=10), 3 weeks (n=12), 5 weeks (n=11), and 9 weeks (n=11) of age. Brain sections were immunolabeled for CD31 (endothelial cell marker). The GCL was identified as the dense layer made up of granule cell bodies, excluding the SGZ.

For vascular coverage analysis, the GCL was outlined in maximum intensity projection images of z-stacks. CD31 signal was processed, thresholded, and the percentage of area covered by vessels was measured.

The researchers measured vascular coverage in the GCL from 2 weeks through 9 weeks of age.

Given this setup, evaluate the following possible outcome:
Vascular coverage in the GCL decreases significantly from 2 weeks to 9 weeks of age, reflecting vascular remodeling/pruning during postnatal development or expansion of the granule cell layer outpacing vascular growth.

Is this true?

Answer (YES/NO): NO